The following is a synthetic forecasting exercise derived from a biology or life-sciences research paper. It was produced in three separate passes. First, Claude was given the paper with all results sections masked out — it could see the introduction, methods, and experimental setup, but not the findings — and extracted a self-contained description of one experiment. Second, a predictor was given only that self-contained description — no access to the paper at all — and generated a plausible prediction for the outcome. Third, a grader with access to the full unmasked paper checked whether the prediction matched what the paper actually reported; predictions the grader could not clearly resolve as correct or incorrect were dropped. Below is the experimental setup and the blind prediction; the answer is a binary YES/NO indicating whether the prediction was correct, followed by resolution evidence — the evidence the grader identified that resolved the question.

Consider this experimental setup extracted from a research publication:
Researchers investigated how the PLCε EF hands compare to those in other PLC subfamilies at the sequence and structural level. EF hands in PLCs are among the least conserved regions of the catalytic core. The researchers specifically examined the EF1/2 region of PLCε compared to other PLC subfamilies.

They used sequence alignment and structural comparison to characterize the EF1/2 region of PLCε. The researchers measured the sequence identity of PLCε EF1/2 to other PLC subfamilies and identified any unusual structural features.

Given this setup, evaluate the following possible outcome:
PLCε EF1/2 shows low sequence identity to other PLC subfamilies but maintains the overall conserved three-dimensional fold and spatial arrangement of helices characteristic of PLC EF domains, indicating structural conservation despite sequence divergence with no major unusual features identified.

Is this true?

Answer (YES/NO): NO